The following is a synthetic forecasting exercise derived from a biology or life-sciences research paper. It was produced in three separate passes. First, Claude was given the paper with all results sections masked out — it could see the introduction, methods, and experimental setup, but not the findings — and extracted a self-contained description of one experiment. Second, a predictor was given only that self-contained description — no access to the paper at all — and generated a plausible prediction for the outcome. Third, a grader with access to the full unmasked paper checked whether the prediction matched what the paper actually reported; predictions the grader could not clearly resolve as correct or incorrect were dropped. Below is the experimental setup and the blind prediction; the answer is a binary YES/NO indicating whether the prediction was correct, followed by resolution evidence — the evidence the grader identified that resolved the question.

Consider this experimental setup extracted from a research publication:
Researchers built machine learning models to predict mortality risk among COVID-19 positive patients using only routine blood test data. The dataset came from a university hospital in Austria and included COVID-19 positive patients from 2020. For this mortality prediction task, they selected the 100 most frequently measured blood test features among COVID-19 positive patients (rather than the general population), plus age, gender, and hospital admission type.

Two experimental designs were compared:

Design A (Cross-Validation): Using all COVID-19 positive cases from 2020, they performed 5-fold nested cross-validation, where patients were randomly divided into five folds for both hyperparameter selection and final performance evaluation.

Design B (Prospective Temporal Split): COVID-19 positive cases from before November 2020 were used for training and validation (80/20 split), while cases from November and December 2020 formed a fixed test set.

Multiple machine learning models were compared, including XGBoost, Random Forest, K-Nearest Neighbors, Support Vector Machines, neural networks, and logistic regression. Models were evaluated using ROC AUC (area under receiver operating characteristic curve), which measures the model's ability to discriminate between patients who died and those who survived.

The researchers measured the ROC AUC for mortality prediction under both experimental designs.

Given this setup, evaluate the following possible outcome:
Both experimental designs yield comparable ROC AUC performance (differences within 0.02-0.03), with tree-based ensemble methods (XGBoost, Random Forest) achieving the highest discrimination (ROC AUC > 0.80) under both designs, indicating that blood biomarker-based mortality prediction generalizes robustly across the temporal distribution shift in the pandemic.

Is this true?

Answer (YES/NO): YES